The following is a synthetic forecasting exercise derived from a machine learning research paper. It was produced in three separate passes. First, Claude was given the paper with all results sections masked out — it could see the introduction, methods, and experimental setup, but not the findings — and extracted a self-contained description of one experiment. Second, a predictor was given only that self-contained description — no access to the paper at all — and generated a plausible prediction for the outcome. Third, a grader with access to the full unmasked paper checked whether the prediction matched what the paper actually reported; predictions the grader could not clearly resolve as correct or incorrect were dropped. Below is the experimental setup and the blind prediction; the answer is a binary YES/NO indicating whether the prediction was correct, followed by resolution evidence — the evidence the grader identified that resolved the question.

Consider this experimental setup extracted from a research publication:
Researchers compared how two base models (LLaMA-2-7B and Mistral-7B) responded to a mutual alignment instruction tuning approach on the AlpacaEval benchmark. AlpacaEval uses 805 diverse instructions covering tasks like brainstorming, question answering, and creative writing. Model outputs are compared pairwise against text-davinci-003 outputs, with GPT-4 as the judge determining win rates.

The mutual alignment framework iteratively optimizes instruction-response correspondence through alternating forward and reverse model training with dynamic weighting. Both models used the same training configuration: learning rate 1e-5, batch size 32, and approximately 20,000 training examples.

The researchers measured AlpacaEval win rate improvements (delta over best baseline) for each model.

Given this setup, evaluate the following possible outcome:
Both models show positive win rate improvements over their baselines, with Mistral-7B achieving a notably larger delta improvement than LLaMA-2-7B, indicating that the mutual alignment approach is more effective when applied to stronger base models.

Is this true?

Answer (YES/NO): NO